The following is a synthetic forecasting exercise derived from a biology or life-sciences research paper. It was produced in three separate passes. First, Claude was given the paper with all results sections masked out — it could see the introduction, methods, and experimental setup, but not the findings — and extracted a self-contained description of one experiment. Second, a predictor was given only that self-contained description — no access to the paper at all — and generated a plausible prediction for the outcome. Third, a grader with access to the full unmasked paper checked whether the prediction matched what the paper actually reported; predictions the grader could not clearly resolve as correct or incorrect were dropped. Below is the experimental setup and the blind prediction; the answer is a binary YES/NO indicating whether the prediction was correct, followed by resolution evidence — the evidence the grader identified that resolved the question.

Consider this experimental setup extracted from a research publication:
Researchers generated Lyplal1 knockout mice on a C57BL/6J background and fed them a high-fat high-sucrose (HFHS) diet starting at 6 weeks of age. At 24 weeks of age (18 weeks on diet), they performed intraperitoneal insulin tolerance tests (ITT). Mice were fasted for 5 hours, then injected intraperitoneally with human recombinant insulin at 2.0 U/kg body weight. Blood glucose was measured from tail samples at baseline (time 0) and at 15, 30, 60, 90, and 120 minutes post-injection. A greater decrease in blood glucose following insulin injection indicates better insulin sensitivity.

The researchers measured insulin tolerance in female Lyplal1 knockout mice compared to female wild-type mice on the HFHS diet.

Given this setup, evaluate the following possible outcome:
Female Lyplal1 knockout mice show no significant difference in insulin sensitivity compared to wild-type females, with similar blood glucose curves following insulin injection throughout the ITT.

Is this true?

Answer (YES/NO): YES